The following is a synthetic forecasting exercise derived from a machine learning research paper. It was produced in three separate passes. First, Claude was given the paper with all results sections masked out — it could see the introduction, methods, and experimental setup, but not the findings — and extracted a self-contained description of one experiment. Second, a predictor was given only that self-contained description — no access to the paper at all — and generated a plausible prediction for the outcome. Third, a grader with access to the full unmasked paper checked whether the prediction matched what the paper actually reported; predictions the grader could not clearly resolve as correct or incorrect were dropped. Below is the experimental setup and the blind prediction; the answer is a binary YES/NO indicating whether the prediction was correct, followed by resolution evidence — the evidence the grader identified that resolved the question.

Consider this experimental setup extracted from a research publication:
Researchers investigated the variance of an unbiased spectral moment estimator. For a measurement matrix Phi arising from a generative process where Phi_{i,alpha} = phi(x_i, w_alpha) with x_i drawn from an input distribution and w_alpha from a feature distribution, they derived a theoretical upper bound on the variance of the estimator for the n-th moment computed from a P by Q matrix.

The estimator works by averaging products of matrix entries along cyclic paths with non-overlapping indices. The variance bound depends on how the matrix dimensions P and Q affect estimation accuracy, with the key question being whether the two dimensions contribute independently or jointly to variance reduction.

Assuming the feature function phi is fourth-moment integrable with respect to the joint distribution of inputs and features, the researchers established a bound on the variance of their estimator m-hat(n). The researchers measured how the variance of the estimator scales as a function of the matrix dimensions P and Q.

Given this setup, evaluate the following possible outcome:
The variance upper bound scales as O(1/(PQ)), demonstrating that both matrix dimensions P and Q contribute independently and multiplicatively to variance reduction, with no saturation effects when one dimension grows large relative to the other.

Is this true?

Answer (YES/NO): NO